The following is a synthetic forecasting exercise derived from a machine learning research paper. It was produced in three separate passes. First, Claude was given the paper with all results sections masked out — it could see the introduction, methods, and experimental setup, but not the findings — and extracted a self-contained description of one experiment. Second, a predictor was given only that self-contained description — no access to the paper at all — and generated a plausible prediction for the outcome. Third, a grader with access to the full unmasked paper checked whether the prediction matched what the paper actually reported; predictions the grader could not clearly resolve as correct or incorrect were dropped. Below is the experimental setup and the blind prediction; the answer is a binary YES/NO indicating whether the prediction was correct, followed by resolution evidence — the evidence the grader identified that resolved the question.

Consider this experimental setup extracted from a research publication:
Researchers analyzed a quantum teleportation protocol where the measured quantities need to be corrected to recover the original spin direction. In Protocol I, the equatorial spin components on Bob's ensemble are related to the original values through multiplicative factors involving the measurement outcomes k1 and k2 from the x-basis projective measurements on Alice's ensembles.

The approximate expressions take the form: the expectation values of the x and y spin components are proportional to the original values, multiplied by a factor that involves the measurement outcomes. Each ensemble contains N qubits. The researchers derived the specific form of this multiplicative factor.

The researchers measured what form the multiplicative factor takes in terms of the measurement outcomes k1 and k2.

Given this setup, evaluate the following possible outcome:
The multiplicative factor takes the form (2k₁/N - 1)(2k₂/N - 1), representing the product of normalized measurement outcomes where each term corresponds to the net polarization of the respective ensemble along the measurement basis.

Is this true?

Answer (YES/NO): YES